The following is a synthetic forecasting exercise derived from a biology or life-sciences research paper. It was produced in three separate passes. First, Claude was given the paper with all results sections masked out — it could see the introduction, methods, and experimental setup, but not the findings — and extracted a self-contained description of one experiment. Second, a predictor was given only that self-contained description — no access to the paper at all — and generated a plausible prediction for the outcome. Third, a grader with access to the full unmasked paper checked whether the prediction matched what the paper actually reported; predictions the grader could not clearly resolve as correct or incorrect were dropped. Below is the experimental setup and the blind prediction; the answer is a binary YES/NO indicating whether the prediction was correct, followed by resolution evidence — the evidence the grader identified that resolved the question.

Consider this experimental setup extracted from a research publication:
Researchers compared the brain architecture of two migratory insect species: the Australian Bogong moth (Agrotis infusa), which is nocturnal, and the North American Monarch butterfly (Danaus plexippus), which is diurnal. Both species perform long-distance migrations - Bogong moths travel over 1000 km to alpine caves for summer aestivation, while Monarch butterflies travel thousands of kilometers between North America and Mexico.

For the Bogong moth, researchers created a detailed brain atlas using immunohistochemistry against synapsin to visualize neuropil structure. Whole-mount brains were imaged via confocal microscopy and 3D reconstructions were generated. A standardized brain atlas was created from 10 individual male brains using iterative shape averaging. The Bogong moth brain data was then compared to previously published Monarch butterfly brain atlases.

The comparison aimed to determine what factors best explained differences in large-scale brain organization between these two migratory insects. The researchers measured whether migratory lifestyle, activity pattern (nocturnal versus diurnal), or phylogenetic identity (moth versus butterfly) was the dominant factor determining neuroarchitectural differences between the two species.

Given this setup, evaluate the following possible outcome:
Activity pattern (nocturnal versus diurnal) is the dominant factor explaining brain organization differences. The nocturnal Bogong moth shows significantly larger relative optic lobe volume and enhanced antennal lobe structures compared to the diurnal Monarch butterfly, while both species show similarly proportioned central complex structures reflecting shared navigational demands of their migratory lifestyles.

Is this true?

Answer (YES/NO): NO